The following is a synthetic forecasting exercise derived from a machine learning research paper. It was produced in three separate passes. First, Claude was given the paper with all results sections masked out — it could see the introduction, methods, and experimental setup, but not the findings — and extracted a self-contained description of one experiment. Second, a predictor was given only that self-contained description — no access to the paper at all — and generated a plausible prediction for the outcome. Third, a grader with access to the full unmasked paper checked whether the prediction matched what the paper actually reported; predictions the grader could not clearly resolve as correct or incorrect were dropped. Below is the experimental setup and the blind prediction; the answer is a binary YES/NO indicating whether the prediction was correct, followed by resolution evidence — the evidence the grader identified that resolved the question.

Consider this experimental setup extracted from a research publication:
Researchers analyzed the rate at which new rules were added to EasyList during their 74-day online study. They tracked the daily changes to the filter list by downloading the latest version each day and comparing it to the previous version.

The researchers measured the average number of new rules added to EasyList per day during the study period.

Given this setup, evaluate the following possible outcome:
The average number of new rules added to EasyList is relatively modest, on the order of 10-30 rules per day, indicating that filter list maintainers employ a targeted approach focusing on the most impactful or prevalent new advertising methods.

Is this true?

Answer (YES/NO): YES